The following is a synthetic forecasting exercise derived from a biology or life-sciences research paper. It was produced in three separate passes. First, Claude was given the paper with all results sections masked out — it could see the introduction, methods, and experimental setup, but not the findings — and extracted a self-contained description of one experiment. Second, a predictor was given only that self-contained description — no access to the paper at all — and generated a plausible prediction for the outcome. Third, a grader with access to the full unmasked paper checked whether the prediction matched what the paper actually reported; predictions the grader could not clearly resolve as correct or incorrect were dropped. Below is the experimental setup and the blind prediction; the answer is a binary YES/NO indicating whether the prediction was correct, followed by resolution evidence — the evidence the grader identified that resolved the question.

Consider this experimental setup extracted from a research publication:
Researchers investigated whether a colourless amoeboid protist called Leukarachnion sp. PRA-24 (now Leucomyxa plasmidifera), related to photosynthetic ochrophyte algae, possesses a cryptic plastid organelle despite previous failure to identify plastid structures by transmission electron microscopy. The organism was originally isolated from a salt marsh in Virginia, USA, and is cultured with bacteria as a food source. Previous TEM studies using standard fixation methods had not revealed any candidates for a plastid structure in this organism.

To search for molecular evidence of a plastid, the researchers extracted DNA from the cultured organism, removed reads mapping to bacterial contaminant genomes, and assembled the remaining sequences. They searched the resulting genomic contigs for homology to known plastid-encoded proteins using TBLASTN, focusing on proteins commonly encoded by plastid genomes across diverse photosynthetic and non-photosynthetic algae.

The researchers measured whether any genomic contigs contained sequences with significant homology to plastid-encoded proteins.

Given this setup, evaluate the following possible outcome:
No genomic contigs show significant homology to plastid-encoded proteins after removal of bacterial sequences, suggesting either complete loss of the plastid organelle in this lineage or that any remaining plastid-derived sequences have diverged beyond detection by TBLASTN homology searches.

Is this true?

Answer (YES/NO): NO